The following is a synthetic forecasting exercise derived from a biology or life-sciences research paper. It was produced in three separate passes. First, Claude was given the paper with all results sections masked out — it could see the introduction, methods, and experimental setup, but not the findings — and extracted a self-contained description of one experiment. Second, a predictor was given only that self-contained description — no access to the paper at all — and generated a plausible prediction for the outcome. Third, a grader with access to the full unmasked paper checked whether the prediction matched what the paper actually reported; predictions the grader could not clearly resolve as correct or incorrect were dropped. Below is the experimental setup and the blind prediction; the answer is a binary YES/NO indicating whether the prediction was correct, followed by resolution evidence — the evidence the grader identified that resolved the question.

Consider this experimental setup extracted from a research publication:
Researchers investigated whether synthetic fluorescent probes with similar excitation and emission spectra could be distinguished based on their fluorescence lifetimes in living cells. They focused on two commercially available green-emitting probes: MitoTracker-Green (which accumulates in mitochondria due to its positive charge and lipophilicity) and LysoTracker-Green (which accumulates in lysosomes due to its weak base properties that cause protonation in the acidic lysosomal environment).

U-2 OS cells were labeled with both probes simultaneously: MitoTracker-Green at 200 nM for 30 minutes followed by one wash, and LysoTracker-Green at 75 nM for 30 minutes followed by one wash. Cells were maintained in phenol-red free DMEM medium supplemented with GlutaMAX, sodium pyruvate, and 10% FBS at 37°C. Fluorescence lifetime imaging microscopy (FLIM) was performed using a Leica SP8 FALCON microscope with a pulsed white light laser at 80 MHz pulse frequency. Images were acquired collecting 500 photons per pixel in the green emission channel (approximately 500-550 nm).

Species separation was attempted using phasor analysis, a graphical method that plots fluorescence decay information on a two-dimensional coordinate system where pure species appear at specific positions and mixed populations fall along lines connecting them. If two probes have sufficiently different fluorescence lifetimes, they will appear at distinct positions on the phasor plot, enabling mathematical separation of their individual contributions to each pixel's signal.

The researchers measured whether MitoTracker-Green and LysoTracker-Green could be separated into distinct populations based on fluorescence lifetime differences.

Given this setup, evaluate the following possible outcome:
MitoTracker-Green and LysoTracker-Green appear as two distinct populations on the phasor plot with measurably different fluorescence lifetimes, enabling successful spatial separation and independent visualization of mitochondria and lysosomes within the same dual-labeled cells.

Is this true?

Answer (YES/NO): YES